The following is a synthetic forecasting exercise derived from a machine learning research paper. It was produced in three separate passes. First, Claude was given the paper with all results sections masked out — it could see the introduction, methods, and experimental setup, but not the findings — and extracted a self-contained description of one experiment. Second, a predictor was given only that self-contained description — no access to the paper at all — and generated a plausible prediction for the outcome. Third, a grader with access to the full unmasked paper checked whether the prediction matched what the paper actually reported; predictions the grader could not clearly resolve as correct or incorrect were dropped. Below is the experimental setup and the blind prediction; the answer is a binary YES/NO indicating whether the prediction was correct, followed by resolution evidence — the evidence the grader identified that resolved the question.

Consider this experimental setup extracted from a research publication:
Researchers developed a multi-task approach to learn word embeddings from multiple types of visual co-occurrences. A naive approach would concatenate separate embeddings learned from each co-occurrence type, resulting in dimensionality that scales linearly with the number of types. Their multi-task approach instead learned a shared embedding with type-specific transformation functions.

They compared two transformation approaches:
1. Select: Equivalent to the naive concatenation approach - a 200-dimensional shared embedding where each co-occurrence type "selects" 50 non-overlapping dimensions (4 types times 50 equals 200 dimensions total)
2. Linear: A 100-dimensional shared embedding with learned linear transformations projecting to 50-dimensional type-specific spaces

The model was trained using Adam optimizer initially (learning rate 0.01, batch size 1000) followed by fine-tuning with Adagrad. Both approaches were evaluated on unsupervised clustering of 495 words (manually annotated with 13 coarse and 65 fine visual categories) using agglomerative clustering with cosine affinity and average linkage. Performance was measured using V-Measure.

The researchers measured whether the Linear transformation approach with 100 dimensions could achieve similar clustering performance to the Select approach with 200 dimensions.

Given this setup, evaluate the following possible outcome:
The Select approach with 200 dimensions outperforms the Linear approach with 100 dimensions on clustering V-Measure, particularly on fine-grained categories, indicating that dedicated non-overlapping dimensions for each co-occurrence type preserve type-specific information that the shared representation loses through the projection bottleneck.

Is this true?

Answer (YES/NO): NO